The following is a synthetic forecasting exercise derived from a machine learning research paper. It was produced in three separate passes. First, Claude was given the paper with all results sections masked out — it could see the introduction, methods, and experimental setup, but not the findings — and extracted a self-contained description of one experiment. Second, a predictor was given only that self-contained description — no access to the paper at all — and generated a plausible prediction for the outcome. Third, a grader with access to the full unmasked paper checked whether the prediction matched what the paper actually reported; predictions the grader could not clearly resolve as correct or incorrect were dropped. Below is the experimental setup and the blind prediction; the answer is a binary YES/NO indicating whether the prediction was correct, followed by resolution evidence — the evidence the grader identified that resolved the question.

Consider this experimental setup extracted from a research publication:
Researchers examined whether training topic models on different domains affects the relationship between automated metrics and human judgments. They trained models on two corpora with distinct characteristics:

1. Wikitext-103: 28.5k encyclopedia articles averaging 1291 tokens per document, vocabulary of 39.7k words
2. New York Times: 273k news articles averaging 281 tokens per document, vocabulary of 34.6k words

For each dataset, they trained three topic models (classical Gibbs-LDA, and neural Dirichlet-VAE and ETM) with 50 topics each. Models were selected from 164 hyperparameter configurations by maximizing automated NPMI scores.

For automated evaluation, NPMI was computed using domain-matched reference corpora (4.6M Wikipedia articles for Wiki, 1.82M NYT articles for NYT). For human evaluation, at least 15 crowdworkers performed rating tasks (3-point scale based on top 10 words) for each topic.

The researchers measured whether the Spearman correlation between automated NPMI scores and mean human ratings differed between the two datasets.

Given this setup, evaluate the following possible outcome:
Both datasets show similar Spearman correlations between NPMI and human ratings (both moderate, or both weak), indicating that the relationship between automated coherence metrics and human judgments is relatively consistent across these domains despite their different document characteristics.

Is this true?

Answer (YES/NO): YES